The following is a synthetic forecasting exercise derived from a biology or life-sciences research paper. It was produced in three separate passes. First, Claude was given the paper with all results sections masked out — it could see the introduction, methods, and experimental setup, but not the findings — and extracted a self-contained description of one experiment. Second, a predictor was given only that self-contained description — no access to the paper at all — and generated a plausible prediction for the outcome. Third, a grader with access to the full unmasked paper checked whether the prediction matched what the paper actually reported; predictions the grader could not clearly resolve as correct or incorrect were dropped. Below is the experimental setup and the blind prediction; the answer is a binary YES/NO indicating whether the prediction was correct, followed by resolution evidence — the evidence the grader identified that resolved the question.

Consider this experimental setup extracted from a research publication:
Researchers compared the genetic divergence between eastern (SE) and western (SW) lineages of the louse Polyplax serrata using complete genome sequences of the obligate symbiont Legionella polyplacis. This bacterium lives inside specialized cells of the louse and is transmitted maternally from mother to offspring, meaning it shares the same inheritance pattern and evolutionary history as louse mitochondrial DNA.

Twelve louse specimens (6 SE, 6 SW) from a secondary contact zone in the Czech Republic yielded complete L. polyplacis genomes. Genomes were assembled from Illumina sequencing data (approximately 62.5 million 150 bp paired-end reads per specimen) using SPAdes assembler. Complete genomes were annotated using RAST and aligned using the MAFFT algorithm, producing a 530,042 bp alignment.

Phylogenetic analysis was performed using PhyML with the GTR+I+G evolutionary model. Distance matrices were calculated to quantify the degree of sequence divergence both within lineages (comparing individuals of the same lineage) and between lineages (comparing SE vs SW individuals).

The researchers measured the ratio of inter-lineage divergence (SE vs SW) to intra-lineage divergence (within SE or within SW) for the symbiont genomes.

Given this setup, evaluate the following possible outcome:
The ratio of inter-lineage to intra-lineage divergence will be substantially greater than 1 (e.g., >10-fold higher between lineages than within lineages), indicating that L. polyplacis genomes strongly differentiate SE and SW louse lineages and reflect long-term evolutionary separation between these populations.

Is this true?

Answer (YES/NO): YES